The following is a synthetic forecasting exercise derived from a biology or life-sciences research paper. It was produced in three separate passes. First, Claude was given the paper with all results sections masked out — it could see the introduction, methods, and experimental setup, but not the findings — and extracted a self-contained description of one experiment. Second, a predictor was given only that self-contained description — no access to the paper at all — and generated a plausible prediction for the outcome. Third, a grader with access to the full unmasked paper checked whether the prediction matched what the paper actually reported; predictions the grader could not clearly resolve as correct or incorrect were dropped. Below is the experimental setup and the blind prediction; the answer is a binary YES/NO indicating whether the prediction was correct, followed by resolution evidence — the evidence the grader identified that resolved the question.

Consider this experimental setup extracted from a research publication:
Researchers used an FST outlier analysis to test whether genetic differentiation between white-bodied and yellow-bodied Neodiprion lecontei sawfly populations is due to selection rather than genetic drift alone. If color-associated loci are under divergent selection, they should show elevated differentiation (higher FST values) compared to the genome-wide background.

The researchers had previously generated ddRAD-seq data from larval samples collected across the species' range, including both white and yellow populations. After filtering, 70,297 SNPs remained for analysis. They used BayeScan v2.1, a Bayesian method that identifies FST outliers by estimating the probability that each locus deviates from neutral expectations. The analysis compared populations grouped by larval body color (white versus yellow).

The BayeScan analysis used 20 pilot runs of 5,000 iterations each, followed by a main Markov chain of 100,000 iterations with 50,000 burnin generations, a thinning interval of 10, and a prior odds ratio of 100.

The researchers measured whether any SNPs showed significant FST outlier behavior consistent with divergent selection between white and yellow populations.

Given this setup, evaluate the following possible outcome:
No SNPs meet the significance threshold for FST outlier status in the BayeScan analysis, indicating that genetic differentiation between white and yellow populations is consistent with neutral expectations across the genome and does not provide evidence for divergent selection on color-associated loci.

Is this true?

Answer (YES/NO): NO